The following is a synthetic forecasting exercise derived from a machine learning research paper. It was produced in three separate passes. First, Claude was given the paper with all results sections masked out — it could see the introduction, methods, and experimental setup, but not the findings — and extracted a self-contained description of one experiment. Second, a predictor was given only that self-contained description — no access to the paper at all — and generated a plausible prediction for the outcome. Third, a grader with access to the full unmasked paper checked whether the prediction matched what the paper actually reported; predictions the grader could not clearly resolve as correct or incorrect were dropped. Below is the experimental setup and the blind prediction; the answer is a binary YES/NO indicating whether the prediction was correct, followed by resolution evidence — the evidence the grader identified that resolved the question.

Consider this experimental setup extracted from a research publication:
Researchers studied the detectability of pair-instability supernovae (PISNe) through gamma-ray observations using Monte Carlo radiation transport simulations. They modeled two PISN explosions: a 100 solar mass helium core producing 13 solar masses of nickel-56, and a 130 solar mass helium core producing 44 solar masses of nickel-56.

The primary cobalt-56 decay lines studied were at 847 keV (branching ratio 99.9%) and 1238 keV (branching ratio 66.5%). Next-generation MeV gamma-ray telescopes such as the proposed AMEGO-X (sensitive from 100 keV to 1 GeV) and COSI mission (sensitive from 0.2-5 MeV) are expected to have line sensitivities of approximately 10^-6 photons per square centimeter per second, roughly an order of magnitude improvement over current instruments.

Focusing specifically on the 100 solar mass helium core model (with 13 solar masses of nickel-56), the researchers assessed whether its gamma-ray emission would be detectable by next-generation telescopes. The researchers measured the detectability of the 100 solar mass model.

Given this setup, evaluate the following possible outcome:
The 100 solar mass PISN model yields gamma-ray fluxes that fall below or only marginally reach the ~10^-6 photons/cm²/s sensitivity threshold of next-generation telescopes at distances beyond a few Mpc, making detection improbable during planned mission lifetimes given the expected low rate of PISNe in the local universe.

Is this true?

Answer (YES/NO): YES